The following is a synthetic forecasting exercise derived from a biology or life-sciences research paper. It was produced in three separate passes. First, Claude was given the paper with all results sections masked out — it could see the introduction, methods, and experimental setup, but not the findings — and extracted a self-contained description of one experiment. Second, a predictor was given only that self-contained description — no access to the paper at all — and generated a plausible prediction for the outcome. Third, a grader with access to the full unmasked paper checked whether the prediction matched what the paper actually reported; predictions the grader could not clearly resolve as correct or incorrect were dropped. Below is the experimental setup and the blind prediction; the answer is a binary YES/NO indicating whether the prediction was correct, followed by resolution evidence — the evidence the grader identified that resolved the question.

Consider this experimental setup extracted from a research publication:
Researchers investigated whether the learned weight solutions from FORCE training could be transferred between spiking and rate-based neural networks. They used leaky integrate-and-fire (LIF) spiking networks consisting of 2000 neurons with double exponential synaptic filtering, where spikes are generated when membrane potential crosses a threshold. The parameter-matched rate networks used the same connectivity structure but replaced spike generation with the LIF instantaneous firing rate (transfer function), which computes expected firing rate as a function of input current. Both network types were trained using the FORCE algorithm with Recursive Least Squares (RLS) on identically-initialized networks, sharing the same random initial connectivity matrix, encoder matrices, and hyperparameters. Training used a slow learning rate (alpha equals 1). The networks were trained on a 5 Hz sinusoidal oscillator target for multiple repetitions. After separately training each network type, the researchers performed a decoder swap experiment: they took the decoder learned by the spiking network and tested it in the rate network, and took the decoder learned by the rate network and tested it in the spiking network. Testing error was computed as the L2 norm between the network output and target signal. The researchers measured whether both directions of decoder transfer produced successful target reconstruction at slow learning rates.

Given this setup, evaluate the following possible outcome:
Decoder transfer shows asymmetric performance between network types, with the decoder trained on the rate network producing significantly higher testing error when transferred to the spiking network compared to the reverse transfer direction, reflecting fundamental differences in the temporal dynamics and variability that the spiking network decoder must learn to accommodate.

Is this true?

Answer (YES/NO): NO